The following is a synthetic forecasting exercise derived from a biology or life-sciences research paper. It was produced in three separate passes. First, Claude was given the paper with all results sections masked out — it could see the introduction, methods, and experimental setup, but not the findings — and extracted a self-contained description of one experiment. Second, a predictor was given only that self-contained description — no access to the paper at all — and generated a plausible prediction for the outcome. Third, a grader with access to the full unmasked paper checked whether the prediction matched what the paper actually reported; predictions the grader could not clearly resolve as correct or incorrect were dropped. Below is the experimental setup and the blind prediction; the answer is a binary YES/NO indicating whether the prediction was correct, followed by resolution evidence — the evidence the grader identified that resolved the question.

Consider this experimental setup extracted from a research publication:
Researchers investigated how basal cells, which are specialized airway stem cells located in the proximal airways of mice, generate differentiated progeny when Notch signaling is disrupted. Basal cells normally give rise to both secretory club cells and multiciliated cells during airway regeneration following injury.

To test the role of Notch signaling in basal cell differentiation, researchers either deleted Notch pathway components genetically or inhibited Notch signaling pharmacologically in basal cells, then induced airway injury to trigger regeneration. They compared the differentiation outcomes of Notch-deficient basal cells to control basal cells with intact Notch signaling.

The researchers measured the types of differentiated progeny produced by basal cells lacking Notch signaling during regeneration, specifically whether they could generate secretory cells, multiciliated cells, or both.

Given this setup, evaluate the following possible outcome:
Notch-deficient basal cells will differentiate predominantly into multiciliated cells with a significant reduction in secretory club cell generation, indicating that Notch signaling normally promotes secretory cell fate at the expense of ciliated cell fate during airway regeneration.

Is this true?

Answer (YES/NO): YES